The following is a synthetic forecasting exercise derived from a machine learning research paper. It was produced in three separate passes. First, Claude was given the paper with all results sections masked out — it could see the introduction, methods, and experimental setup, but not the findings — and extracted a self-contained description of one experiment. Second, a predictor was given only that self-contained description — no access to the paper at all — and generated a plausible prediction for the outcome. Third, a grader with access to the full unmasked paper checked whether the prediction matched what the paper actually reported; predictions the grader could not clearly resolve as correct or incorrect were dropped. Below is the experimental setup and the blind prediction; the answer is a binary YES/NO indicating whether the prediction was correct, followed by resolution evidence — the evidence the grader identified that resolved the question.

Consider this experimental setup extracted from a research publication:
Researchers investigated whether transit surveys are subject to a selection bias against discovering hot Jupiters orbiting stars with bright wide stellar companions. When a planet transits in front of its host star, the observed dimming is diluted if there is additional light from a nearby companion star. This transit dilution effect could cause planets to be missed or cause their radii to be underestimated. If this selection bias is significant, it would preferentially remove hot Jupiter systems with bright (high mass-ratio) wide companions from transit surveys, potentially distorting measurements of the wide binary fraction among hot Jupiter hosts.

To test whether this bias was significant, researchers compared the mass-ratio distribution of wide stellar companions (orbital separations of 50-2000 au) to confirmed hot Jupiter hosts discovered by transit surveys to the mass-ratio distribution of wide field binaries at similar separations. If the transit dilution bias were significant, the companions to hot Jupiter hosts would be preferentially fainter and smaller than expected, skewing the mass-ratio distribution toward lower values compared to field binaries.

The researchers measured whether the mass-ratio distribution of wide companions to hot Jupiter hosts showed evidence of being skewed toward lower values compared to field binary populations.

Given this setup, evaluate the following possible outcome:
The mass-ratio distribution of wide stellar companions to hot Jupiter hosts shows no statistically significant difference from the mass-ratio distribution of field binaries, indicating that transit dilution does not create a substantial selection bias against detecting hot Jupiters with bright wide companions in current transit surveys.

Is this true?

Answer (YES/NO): YES